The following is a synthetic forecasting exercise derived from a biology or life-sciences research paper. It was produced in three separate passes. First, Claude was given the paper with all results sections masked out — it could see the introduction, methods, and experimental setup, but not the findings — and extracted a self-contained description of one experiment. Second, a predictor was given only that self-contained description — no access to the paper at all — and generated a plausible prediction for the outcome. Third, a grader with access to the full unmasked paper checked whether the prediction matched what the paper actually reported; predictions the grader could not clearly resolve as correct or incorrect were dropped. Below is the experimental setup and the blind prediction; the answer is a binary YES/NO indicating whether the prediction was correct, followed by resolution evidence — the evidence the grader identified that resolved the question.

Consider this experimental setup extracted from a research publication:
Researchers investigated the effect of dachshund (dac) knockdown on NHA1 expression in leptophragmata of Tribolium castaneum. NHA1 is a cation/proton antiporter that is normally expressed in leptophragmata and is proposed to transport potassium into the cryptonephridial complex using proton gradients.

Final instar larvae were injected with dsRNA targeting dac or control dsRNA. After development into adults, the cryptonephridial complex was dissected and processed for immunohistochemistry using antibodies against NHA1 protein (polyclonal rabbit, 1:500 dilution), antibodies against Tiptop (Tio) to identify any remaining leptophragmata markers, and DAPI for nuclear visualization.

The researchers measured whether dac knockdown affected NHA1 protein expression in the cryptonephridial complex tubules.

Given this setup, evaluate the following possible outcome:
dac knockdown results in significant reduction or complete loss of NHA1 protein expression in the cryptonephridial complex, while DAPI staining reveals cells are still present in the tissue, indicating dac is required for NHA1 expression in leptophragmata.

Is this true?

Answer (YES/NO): YES